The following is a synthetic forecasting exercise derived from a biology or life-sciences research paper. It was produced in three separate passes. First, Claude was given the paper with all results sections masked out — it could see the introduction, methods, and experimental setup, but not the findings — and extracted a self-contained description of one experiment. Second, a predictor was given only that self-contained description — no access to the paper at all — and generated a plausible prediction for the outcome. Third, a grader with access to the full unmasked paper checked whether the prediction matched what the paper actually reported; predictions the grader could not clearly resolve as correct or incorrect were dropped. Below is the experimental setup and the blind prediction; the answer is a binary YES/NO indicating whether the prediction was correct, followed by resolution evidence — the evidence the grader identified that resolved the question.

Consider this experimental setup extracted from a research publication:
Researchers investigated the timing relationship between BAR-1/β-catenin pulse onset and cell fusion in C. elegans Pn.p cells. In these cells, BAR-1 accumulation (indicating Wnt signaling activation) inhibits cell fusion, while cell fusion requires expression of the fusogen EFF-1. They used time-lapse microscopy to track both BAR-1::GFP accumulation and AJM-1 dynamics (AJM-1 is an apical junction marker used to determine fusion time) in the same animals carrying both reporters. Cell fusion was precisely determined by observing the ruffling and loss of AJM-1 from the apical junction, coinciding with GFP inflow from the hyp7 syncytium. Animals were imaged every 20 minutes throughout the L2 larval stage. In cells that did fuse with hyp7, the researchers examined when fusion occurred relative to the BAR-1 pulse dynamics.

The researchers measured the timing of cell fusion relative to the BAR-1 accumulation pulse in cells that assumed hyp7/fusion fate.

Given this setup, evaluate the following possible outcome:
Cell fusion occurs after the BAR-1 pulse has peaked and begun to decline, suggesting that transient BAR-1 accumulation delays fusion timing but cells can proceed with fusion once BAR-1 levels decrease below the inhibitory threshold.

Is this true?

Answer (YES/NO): NO